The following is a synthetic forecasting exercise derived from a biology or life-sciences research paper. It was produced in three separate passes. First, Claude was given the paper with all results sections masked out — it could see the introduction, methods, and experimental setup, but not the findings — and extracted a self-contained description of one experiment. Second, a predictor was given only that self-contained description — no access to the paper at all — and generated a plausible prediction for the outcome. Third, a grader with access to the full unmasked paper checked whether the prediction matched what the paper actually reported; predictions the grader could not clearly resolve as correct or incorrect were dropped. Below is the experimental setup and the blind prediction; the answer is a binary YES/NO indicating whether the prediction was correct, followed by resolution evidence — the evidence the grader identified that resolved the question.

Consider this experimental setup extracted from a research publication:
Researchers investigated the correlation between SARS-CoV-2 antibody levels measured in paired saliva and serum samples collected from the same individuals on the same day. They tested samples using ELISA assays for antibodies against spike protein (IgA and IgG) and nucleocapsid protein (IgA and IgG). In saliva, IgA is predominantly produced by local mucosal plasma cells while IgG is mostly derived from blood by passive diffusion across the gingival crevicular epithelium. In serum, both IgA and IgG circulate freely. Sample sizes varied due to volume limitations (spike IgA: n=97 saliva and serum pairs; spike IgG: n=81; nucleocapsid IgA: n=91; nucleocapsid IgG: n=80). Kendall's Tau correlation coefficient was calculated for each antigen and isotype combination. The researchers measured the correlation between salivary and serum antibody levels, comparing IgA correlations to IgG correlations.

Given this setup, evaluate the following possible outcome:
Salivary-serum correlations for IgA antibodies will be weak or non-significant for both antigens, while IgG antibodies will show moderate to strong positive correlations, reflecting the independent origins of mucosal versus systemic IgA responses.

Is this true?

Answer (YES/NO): YES